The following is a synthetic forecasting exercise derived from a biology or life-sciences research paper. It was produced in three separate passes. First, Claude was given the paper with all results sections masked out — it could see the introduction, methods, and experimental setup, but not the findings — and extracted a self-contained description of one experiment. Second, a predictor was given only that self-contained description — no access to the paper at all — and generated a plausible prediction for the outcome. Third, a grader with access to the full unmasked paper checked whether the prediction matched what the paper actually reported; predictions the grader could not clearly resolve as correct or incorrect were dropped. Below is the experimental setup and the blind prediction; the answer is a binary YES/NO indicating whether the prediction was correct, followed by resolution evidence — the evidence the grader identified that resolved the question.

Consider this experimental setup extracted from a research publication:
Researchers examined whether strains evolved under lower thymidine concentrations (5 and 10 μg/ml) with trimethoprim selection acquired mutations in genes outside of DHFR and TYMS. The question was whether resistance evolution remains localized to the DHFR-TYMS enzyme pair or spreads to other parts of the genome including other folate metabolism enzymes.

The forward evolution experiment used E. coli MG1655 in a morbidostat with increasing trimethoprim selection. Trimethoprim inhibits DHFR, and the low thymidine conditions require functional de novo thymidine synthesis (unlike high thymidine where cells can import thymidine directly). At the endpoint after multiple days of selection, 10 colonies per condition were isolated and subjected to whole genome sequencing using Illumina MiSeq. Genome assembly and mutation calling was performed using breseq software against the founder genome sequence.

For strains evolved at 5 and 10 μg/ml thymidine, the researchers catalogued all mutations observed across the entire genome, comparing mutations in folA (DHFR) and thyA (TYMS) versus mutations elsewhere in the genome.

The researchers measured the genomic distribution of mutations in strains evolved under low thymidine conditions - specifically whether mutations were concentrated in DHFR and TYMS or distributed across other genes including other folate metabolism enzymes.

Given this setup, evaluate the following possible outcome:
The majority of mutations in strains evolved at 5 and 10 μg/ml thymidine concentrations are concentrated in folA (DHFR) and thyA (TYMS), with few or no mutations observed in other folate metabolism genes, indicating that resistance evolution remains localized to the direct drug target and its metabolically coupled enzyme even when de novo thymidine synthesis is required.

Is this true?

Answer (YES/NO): YES